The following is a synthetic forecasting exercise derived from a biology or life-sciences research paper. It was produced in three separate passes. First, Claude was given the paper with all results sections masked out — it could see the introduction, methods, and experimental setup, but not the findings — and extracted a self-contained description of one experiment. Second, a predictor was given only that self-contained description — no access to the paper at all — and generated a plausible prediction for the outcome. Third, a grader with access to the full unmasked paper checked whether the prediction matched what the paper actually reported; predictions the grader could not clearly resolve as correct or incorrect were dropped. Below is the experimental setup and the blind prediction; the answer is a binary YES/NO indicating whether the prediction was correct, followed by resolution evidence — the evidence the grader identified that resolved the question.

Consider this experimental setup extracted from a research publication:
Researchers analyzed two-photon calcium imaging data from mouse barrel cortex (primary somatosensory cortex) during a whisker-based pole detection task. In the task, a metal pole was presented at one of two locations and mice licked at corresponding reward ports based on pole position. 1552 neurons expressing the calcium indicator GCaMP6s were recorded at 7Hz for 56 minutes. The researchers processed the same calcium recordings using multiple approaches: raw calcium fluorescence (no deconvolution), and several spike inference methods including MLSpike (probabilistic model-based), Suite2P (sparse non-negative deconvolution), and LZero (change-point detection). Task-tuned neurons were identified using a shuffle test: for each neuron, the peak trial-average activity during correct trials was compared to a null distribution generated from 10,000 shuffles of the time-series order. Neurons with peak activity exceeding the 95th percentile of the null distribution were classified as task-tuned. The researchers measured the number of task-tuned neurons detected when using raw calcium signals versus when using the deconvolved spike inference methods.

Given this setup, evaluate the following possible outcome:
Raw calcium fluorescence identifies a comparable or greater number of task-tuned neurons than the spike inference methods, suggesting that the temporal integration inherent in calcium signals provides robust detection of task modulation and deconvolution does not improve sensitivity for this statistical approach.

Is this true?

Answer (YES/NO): YES